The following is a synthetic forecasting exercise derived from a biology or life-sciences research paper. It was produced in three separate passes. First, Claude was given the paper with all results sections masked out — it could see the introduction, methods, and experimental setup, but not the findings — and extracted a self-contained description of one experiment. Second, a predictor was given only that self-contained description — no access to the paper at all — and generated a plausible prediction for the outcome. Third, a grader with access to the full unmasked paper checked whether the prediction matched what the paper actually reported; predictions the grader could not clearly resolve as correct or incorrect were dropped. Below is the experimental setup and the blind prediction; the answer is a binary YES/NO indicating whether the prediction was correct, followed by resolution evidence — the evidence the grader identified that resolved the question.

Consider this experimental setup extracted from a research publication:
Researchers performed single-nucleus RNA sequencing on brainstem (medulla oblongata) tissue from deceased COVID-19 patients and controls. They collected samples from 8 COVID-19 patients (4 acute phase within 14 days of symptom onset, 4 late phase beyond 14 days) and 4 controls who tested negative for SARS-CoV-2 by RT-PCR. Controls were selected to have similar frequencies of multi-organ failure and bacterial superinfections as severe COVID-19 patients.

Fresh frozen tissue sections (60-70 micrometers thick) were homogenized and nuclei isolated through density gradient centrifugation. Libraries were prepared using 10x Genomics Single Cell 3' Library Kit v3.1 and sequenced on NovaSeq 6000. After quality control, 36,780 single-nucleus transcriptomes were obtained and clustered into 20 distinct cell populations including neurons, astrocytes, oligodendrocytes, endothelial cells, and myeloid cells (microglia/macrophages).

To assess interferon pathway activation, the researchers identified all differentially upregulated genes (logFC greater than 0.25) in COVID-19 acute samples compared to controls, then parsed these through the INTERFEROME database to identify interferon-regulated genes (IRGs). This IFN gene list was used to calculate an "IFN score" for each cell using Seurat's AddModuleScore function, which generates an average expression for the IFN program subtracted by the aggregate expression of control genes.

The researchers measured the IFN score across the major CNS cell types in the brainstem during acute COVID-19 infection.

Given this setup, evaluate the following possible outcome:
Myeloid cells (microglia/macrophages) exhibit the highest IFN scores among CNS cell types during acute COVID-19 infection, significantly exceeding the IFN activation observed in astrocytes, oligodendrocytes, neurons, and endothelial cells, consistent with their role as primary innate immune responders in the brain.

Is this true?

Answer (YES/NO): NO